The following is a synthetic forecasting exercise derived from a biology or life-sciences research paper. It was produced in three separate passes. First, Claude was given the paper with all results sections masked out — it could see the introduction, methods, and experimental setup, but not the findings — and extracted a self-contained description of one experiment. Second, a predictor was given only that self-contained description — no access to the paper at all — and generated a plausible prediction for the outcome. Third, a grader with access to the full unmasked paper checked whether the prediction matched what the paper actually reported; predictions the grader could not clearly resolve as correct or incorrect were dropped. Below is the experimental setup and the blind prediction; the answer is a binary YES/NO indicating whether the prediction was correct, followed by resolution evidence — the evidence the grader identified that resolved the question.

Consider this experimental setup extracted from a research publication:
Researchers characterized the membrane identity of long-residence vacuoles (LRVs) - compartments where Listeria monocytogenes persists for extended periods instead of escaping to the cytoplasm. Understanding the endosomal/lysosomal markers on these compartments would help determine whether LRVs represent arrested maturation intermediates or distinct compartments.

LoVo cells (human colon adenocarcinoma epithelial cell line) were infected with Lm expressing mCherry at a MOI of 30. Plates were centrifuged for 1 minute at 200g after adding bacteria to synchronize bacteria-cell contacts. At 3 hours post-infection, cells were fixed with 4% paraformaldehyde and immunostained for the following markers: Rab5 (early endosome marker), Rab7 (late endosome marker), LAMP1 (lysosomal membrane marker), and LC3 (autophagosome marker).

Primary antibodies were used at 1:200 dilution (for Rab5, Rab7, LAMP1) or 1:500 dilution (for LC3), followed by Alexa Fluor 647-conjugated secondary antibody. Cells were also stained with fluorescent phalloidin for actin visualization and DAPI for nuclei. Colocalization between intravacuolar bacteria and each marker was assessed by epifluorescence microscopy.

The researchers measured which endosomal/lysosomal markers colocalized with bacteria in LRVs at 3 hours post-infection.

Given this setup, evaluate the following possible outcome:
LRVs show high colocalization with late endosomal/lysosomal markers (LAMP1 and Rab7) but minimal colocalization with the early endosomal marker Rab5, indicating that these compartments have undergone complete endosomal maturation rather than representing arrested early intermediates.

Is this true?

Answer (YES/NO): YES